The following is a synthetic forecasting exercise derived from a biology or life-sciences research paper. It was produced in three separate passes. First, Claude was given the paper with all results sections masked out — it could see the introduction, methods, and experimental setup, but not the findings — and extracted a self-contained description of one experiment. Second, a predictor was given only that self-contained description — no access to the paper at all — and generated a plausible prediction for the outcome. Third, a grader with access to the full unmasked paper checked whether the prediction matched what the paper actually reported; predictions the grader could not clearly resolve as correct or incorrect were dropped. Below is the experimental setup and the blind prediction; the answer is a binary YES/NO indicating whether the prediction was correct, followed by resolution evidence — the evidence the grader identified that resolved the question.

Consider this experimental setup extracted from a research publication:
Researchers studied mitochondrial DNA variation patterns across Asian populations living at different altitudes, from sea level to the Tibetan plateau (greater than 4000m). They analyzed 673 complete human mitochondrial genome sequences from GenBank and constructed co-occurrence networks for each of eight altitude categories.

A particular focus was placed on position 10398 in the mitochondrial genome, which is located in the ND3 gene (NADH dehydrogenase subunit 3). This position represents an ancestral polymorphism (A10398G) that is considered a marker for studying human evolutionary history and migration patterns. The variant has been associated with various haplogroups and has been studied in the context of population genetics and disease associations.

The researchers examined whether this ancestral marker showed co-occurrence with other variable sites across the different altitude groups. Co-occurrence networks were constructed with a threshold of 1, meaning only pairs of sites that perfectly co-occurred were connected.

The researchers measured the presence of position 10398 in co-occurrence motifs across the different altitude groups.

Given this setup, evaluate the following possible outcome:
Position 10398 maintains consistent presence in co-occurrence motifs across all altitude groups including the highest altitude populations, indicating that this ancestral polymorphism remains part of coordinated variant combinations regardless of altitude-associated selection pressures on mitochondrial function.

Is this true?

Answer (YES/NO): NO